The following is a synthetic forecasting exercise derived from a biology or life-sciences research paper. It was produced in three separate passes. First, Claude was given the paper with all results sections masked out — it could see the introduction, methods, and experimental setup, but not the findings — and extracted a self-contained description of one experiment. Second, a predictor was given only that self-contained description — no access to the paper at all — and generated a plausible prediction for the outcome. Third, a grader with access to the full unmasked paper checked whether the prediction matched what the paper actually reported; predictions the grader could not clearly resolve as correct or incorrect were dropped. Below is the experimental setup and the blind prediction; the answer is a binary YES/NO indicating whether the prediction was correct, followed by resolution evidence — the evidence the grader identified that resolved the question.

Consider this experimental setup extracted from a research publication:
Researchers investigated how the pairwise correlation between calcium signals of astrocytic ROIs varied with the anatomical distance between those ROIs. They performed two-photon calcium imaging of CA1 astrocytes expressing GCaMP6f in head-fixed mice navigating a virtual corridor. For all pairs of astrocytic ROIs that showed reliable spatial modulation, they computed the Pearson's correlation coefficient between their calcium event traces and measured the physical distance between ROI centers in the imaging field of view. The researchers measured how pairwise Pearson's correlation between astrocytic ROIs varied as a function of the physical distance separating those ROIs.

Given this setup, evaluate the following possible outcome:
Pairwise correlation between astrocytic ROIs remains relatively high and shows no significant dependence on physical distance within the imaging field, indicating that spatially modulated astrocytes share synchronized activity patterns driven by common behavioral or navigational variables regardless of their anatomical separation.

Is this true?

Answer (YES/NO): NO